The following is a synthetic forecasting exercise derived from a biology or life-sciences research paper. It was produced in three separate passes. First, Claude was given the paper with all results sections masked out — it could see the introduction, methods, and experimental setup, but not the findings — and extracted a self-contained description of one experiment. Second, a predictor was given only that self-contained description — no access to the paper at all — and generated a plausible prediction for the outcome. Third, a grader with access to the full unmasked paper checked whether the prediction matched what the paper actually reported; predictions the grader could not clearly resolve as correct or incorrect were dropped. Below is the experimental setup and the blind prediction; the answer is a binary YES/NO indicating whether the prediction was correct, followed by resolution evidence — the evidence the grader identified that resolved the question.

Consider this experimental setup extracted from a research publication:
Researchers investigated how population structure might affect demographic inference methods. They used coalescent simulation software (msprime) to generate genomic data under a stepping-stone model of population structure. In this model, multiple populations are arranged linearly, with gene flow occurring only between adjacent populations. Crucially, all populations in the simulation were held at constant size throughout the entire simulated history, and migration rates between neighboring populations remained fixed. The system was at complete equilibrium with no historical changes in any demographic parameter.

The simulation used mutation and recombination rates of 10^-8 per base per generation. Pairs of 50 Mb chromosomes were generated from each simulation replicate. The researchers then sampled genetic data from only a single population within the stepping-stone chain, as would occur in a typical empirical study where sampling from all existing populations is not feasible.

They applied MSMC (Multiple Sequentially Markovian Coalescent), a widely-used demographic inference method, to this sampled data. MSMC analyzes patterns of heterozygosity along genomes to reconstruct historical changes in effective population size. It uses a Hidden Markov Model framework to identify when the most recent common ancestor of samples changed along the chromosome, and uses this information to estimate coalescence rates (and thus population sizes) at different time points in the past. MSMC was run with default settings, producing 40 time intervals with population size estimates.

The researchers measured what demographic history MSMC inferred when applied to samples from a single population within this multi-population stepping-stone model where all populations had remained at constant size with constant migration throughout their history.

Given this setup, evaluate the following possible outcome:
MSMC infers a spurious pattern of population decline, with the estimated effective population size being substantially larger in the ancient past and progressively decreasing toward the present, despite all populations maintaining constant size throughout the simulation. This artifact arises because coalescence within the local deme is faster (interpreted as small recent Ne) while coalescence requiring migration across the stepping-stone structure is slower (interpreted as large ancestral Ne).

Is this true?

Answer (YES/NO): YES